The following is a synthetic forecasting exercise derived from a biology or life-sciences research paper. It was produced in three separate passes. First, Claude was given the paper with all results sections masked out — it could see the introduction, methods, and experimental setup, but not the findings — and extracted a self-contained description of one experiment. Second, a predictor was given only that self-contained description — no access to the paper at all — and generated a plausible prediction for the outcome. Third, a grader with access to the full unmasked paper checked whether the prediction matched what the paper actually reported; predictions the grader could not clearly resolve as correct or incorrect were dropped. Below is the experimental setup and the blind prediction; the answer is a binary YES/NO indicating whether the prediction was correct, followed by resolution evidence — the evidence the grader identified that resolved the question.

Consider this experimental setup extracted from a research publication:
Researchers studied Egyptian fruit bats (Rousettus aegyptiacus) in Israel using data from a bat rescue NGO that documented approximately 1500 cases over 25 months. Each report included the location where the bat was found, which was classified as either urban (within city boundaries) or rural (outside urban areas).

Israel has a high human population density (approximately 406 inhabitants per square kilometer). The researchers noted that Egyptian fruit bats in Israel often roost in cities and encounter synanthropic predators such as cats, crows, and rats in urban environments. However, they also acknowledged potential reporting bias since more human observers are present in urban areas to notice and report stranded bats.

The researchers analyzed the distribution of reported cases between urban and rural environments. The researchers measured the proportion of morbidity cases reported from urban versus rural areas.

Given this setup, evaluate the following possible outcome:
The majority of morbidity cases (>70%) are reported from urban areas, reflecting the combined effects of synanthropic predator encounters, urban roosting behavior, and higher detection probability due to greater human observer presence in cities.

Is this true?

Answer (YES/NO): YES